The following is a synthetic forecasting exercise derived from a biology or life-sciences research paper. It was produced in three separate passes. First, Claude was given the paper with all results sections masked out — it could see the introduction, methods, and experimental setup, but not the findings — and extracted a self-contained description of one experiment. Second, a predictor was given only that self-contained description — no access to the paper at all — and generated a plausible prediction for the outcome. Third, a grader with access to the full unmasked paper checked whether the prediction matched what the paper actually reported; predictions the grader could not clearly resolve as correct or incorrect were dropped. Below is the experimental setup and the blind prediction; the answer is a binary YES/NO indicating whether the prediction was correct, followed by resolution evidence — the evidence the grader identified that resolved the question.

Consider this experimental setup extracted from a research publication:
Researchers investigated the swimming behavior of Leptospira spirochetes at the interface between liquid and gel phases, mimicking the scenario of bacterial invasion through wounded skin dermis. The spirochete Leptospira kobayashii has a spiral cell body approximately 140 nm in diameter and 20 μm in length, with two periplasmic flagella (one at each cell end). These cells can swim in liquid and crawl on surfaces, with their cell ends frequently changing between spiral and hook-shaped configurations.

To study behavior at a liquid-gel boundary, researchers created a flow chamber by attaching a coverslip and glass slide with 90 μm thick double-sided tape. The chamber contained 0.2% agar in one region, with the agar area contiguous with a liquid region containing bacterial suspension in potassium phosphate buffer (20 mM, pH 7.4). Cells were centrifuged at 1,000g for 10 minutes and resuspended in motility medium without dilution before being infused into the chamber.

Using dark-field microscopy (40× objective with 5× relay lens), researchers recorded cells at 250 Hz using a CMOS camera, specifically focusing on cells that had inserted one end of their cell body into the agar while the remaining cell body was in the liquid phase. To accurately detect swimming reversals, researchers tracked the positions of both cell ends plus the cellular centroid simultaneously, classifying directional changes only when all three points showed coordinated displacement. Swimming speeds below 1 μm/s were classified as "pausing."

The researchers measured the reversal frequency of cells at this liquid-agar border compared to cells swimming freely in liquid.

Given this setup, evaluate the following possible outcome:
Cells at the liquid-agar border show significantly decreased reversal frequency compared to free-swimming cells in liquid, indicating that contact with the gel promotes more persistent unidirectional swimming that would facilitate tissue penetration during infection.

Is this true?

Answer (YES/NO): NO